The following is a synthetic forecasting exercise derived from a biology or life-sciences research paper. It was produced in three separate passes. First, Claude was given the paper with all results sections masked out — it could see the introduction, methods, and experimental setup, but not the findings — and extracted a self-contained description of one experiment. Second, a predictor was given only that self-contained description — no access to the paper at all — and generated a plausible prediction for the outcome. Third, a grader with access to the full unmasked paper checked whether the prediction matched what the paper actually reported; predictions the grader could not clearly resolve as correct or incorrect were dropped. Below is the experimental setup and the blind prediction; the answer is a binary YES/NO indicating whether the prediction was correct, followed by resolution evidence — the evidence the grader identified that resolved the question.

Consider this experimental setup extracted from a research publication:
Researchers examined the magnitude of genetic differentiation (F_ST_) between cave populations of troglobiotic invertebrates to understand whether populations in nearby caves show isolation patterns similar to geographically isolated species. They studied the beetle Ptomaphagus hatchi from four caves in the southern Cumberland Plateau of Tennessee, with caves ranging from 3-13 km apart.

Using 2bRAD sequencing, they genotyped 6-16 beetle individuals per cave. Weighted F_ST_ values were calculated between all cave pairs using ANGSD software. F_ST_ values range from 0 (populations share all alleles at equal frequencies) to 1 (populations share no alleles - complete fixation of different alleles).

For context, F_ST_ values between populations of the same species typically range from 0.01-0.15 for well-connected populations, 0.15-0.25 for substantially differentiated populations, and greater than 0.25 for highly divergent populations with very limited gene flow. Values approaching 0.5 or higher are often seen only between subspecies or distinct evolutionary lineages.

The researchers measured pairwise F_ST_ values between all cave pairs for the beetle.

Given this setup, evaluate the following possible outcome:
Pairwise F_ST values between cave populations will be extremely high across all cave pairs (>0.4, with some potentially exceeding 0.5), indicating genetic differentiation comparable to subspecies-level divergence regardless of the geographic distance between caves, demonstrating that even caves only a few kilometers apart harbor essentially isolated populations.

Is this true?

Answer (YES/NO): NO